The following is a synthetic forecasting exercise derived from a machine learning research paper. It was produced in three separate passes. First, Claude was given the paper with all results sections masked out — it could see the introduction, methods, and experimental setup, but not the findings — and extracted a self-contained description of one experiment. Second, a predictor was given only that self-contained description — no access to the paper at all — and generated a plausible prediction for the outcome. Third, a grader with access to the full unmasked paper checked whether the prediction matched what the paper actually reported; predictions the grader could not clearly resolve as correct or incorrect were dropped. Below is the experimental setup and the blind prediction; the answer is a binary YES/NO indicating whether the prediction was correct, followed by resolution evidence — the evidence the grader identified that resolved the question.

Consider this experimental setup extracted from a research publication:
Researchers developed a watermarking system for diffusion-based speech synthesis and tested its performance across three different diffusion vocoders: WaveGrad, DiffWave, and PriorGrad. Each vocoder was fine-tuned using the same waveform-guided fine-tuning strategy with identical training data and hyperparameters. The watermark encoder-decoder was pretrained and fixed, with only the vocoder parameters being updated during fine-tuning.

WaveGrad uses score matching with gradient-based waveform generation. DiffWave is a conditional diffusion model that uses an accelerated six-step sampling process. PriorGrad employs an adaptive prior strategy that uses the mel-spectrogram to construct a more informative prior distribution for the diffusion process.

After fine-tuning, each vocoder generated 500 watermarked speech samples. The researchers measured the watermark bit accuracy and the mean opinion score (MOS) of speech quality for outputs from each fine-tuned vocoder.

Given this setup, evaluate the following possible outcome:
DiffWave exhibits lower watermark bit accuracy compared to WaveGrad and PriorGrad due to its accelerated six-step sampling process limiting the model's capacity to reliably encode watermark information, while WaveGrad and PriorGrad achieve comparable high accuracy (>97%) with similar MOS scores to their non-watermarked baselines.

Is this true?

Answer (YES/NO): NO